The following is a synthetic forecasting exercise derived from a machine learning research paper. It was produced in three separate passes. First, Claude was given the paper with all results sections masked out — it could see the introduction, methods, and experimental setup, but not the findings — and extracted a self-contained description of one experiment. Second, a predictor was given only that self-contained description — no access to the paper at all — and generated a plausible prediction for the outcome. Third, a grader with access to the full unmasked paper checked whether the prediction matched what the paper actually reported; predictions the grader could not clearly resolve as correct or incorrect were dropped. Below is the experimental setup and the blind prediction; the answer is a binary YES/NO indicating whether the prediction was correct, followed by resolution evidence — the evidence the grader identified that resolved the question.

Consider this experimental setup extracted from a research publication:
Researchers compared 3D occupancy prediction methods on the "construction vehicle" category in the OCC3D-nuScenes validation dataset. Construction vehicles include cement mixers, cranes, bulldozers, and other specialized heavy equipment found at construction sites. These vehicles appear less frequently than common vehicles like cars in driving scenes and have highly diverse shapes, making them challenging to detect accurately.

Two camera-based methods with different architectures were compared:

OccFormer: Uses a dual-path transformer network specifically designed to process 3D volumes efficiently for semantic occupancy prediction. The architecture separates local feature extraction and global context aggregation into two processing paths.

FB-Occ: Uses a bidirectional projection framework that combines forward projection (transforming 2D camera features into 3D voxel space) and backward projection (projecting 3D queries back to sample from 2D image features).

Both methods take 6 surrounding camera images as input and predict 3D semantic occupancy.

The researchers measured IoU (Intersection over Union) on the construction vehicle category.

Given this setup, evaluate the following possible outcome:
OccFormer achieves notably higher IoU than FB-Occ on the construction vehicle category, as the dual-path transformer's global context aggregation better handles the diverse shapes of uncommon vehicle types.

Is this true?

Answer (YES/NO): NO